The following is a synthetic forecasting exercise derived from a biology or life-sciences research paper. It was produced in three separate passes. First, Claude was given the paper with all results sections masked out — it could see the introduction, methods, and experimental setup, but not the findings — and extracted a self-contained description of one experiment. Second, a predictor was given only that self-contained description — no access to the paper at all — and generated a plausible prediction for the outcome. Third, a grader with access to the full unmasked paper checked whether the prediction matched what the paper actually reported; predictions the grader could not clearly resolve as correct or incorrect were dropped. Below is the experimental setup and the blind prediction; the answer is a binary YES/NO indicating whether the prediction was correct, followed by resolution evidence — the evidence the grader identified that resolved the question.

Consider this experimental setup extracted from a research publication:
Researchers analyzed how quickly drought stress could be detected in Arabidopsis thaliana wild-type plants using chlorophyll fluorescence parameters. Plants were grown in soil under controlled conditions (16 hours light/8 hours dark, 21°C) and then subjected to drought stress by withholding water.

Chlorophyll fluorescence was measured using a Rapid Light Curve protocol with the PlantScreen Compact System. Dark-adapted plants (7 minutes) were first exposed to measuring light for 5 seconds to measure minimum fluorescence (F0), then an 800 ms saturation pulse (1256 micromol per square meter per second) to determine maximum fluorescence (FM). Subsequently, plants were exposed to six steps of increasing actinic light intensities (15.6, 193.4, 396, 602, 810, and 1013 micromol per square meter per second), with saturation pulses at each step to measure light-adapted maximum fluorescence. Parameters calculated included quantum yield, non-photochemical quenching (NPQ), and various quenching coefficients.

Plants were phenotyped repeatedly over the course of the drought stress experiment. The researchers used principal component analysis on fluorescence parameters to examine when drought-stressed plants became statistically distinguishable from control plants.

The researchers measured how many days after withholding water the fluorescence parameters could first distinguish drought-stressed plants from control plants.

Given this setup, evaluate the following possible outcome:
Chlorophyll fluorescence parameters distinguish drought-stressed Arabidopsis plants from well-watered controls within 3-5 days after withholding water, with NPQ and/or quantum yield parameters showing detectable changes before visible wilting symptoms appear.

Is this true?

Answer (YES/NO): YES